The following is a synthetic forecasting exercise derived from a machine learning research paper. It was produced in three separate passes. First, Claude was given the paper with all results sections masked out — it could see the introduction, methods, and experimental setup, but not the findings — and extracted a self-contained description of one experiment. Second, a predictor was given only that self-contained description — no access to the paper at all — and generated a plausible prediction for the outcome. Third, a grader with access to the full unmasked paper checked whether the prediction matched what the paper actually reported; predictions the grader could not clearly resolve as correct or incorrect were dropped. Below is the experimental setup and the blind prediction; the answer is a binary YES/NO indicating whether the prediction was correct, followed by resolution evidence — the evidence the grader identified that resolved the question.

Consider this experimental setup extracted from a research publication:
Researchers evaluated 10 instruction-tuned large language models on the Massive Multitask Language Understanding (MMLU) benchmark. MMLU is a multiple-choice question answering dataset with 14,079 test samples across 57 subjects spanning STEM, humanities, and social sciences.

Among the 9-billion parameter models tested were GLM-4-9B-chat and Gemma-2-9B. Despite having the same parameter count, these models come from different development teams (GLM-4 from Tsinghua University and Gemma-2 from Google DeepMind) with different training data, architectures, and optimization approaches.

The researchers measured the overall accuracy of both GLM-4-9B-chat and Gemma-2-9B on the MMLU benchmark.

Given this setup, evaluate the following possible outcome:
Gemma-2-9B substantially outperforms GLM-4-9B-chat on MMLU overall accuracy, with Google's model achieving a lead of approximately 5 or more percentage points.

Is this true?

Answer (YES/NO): NO